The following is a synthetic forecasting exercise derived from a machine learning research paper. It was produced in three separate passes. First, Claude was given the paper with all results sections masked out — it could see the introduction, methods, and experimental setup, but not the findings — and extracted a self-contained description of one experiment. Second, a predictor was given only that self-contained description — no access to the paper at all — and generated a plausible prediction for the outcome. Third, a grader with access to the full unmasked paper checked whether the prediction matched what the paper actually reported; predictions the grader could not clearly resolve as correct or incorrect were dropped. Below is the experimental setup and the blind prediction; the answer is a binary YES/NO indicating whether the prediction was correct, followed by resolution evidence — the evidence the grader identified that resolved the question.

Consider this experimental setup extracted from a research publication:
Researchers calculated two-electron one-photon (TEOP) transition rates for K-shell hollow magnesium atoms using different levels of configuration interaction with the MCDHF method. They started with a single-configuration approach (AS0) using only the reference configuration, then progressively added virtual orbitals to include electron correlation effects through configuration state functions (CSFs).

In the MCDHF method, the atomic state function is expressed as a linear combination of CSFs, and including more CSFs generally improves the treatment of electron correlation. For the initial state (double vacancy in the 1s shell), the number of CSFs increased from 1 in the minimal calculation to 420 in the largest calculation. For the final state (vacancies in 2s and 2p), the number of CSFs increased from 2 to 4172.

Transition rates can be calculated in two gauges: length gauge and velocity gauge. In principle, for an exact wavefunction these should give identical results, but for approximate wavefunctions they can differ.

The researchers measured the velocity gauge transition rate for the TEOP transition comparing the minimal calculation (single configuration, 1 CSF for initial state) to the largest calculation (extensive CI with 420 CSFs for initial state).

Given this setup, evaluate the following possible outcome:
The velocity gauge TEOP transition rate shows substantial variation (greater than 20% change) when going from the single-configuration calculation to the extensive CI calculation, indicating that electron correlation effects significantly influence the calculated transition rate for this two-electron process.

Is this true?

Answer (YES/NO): YES